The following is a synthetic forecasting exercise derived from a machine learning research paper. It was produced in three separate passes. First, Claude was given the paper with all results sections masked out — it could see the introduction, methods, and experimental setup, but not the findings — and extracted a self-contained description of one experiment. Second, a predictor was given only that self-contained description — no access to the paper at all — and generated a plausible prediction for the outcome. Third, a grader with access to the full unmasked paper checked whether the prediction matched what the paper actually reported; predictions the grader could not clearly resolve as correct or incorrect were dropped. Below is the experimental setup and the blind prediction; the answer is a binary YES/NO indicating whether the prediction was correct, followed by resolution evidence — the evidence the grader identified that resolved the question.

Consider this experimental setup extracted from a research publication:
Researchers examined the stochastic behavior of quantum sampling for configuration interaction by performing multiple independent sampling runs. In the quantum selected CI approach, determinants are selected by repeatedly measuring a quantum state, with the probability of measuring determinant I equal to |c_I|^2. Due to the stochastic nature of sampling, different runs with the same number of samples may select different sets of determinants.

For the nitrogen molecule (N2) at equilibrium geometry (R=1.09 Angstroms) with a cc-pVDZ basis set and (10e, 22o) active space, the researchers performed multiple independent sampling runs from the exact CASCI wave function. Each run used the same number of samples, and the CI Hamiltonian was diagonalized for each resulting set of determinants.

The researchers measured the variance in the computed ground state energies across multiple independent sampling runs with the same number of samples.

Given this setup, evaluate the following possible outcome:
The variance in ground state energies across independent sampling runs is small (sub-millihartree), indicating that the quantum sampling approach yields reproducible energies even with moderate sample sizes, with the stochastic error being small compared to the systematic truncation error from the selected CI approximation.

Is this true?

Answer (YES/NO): NO